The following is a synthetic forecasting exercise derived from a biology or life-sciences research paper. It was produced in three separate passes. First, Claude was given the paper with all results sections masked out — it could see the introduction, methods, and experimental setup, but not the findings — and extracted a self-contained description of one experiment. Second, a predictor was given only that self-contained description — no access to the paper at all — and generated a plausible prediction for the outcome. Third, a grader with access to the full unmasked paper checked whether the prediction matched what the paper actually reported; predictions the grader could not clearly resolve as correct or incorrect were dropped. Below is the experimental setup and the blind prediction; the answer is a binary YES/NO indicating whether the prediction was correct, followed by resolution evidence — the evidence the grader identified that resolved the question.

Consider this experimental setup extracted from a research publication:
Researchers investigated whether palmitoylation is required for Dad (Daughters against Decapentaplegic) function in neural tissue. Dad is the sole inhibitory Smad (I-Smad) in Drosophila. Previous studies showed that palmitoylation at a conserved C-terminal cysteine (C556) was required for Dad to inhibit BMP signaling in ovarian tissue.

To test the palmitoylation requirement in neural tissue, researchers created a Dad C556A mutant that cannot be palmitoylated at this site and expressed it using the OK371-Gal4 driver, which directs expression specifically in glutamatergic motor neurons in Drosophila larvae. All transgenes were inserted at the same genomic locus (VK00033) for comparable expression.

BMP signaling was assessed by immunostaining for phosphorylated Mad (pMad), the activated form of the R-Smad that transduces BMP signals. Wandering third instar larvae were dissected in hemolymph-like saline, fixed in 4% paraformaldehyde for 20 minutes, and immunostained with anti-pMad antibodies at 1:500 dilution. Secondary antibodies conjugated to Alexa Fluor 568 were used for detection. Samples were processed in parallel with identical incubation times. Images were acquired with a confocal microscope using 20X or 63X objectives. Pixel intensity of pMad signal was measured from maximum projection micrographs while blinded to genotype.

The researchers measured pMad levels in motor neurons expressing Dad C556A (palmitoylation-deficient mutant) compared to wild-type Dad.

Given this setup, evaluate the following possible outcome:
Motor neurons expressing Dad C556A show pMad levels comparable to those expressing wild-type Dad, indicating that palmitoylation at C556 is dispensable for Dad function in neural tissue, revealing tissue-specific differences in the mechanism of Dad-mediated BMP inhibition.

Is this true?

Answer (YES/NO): YES